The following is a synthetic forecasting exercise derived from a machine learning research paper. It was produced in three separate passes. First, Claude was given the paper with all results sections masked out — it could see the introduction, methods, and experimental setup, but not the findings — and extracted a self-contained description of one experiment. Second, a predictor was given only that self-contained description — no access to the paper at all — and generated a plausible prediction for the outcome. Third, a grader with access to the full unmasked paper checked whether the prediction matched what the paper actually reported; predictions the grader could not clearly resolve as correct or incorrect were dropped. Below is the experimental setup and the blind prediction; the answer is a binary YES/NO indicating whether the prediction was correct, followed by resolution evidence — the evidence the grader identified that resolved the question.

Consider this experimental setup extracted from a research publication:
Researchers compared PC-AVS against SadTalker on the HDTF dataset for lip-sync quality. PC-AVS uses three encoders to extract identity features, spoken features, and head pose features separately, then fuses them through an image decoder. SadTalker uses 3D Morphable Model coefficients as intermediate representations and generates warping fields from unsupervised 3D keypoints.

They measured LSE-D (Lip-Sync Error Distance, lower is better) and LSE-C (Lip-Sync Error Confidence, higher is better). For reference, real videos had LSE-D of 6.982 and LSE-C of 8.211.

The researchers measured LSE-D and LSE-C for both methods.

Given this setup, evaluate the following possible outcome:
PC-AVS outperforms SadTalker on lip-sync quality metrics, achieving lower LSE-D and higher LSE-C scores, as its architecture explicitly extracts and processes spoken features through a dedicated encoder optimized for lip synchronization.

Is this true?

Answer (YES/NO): YES